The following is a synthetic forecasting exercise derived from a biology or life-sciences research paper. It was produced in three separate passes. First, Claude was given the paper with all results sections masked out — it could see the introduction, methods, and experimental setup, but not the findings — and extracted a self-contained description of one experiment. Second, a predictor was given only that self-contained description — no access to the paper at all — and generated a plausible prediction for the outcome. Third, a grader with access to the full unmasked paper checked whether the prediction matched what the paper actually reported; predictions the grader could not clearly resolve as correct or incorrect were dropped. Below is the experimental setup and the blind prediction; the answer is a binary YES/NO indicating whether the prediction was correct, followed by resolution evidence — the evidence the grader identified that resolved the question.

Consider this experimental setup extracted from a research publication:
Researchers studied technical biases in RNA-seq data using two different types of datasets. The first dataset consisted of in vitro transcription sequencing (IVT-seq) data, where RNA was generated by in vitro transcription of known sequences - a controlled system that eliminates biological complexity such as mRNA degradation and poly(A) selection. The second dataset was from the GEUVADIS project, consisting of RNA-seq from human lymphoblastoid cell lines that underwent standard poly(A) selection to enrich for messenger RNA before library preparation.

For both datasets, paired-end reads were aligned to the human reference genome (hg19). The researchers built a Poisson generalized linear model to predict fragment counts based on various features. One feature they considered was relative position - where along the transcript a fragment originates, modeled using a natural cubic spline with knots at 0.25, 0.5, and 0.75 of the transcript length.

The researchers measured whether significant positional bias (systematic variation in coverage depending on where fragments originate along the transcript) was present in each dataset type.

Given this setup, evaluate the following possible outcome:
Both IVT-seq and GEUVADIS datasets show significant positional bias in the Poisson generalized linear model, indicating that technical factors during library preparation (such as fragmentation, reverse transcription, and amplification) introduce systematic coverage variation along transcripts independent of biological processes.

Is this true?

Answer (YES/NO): NO